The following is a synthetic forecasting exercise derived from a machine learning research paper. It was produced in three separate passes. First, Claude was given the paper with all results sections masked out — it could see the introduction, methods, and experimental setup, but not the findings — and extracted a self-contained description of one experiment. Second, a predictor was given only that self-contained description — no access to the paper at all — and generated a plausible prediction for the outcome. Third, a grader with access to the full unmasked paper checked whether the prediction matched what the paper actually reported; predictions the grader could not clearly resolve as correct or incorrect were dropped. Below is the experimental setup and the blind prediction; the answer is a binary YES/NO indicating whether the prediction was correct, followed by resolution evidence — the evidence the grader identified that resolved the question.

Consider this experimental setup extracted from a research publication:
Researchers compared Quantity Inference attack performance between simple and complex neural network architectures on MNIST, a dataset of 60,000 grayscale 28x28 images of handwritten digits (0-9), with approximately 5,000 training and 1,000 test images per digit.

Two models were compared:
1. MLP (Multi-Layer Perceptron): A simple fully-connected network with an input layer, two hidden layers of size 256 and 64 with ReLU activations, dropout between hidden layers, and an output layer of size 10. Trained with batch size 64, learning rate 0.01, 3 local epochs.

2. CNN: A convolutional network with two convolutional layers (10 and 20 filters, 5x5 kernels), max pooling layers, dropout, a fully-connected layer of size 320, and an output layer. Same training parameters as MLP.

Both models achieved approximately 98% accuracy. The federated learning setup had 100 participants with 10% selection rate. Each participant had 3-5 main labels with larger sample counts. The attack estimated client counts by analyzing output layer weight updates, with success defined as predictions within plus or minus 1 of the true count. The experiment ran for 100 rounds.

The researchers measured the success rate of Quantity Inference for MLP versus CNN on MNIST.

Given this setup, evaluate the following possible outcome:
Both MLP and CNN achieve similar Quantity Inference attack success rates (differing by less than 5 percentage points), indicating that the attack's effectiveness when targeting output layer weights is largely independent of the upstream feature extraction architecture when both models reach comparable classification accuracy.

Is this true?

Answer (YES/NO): NO